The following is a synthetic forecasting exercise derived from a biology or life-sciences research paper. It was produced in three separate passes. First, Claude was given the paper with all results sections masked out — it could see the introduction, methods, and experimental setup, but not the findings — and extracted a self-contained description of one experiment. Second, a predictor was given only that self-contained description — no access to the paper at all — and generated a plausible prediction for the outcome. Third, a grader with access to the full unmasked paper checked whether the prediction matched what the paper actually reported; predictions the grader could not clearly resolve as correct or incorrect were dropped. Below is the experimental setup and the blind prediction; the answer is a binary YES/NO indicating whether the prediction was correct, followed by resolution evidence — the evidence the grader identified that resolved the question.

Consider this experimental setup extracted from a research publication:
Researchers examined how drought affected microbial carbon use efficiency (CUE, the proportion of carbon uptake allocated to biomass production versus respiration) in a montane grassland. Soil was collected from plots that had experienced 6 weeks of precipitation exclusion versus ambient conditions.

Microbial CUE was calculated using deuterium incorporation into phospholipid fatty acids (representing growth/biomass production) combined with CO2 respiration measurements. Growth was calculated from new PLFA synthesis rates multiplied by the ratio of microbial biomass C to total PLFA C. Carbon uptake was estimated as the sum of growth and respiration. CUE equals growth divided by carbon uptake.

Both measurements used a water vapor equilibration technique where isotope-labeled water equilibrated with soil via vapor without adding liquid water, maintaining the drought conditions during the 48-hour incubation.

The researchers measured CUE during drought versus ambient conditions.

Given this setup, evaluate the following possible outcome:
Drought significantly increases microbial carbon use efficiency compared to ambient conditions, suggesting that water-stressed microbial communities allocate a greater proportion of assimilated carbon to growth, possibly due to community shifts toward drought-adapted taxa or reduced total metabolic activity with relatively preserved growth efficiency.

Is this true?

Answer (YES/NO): NO